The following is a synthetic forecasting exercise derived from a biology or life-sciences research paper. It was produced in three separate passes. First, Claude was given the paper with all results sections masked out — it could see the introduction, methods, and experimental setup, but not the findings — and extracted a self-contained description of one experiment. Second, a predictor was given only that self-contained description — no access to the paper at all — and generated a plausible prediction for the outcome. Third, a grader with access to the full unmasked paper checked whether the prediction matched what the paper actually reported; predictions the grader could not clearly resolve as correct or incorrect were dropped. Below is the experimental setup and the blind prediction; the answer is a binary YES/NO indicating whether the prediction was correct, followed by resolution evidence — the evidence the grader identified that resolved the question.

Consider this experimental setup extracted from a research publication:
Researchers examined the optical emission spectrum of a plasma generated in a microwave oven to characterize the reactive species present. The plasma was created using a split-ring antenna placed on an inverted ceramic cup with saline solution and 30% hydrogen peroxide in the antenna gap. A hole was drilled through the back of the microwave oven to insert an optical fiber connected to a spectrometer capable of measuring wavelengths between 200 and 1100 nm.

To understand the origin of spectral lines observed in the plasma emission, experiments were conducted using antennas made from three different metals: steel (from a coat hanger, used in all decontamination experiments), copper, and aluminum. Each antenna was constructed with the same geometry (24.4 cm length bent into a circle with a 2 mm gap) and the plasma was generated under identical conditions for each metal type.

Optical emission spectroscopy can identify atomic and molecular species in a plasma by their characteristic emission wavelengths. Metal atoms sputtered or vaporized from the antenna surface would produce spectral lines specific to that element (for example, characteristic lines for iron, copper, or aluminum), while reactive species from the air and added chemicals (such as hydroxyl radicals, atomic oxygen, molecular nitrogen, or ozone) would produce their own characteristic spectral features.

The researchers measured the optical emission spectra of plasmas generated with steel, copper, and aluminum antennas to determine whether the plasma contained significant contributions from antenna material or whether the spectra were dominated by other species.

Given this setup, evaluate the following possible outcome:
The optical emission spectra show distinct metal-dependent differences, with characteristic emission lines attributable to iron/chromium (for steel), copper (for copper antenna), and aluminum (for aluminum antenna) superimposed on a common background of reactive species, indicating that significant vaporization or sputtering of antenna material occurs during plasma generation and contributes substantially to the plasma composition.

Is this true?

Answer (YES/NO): NO